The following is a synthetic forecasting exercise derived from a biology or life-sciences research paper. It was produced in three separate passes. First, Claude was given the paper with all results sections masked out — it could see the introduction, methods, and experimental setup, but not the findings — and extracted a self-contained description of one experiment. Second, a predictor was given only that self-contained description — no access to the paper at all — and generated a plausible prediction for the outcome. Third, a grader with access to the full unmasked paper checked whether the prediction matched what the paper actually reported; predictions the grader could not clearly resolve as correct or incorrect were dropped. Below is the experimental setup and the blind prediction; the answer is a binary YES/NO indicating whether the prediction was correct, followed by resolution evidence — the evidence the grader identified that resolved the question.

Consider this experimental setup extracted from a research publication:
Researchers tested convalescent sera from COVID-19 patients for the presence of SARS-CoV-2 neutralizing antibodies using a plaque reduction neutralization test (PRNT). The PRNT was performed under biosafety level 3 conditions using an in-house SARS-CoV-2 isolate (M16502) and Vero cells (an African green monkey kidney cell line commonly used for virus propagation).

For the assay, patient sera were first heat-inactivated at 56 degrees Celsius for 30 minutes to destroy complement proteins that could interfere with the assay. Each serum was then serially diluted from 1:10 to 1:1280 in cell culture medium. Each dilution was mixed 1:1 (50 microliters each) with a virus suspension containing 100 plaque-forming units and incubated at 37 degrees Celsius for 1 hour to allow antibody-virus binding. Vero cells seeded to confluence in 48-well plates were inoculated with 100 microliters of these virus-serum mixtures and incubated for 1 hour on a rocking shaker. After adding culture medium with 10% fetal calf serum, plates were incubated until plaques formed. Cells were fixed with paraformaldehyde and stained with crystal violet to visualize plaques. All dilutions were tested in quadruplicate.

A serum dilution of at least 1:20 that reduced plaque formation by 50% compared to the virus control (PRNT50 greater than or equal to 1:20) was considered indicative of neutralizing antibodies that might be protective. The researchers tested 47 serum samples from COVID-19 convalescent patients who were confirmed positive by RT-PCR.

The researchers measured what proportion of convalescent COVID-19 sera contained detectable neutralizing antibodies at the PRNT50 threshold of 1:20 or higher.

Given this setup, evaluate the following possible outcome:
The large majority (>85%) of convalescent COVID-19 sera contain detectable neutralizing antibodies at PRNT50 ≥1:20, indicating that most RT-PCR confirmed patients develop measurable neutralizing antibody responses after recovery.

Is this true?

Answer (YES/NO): NO